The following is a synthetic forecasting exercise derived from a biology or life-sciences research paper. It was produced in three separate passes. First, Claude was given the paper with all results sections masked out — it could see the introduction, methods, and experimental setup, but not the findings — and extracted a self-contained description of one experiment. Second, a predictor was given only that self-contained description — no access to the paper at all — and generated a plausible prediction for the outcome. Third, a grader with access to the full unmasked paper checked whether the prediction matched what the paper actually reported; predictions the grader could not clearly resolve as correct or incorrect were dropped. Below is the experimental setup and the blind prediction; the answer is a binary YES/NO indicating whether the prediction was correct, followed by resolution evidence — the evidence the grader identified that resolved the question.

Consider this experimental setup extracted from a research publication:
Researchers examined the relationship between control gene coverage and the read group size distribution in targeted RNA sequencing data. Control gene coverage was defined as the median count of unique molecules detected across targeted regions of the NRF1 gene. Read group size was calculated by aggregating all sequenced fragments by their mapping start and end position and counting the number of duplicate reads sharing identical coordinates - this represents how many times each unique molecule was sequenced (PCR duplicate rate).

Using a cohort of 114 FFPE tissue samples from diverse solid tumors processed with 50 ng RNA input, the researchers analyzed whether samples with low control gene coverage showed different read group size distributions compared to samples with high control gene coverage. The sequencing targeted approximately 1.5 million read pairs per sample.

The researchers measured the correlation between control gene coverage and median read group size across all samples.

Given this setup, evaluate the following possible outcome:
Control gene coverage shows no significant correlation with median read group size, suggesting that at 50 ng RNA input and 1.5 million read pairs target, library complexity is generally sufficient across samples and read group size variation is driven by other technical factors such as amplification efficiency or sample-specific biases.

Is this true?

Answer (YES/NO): NO